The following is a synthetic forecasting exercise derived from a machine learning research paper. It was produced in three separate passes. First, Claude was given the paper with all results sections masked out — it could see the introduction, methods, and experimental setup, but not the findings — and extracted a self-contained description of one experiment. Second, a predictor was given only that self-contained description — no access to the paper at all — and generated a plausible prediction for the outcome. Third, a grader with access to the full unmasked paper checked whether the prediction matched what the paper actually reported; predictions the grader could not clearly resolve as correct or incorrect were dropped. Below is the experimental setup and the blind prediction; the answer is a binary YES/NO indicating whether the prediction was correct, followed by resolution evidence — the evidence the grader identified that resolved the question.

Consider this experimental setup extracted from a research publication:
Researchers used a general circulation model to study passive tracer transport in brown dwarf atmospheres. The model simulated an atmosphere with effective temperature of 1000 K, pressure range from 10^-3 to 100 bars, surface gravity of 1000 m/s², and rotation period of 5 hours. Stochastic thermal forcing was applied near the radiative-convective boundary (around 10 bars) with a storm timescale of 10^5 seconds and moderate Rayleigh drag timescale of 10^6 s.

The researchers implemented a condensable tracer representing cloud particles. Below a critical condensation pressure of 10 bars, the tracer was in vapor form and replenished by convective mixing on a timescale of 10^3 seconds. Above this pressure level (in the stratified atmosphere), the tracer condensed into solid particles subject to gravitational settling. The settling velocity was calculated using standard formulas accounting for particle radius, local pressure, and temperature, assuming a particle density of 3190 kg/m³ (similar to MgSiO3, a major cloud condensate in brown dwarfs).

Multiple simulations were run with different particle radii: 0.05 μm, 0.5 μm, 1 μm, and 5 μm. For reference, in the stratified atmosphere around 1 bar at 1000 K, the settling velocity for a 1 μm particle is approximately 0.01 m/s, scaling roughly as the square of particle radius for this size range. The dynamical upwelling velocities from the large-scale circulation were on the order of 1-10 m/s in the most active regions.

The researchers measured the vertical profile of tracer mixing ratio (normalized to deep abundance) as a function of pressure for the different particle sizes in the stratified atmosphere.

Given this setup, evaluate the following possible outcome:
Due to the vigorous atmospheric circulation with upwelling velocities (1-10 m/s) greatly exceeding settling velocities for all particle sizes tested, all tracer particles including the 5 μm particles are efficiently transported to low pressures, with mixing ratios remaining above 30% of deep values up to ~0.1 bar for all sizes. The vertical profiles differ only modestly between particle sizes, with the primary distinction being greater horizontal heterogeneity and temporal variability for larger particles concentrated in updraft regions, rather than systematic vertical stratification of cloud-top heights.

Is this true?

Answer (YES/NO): NO